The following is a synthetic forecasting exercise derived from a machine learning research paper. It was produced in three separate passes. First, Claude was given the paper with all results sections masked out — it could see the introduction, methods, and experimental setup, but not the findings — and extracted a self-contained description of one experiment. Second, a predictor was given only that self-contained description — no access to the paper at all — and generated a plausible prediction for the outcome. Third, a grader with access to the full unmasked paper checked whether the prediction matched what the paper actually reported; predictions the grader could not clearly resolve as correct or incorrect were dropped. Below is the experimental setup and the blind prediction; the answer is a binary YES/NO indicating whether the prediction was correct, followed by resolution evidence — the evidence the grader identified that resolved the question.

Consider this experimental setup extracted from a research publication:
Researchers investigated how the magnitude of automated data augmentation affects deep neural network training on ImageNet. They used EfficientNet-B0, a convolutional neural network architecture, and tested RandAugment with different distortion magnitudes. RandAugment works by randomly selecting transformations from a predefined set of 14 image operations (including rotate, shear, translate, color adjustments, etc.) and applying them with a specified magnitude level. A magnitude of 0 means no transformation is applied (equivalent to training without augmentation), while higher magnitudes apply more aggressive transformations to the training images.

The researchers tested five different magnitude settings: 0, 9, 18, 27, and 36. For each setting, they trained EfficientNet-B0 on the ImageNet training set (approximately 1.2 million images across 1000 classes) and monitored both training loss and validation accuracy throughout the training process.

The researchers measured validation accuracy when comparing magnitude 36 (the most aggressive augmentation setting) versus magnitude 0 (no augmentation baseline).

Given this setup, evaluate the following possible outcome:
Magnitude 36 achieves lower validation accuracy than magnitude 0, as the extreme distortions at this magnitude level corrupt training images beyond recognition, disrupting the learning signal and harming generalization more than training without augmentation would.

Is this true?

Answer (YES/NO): YES